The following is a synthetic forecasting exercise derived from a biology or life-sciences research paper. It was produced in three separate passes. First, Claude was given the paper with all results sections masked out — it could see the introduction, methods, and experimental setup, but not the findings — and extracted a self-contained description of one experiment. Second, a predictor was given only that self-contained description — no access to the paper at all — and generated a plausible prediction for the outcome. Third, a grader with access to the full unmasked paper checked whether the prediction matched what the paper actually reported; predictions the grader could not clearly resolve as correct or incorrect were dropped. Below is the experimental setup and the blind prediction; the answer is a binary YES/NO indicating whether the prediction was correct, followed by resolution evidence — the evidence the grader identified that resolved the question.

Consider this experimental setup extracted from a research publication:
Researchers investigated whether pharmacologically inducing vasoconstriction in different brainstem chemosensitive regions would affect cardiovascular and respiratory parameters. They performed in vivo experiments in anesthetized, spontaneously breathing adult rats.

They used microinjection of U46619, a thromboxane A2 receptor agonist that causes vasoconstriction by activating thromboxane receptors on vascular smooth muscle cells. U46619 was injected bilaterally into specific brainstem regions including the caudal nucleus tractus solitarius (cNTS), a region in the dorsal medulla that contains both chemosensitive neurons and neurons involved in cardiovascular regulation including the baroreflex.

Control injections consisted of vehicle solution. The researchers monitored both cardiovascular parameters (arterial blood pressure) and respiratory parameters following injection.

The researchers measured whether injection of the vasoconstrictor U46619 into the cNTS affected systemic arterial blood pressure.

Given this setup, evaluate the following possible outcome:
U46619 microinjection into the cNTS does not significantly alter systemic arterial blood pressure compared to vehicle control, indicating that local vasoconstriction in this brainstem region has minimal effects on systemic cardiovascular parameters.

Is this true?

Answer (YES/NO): NO